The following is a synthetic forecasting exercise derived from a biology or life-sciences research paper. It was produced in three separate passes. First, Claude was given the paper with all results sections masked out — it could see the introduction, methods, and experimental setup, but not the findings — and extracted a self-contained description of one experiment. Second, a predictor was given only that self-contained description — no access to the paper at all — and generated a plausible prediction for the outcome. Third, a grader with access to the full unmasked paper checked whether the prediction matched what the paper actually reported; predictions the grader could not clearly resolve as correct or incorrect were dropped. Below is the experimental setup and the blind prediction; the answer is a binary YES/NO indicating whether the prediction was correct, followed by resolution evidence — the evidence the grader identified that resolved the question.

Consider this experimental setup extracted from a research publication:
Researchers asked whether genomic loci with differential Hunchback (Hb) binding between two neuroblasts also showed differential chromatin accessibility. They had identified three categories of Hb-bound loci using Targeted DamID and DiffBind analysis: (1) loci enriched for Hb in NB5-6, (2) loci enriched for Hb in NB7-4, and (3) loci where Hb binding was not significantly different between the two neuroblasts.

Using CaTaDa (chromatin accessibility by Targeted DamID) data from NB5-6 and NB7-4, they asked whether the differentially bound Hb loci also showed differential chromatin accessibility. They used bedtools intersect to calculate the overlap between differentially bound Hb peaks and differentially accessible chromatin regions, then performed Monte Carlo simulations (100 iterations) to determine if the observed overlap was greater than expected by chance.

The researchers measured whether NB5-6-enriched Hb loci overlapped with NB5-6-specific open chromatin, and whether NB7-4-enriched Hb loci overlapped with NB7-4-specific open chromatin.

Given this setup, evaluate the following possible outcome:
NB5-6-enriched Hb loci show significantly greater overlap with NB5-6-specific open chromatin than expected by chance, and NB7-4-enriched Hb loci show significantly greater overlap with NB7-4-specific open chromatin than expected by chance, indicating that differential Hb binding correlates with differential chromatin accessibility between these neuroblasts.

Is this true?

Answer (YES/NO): YES